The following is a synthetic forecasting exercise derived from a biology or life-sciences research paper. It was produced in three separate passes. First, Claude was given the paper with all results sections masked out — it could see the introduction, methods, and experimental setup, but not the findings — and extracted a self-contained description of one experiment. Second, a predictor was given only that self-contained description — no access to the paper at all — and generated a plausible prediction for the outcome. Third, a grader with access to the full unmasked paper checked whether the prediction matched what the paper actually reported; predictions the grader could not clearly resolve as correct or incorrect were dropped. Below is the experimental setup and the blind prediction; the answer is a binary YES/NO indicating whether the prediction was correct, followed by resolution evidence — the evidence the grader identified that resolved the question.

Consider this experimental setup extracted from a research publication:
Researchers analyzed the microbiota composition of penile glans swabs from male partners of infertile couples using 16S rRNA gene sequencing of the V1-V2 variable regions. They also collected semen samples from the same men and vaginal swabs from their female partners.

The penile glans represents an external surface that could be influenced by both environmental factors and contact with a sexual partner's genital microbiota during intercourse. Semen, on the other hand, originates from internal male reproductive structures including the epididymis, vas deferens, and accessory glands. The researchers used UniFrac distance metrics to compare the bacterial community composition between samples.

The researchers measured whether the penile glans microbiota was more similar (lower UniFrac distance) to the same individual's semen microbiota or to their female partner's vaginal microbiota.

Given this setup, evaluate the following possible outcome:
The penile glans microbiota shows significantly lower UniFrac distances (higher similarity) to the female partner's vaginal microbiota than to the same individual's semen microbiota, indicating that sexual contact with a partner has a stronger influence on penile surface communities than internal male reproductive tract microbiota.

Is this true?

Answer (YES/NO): NO